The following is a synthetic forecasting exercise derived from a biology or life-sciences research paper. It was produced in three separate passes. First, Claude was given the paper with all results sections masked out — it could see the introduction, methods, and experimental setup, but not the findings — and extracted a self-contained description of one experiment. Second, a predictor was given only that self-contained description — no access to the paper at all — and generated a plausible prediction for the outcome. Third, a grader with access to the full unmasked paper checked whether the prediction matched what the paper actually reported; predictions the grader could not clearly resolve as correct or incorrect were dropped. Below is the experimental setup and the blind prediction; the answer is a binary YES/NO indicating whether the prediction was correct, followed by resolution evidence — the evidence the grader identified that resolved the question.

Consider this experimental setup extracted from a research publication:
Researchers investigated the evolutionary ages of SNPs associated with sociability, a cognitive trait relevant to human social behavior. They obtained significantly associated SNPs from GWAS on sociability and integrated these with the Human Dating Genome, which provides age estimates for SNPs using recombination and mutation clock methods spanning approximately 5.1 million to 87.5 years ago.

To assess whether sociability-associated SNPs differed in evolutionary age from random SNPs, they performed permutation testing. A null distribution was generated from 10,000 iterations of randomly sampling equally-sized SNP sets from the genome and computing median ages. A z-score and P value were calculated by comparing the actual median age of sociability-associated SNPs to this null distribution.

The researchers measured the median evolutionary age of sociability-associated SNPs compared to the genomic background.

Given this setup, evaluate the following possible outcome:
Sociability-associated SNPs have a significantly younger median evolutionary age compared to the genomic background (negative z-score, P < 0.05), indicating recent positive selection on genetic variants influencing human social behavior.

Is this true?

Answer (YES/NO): YES